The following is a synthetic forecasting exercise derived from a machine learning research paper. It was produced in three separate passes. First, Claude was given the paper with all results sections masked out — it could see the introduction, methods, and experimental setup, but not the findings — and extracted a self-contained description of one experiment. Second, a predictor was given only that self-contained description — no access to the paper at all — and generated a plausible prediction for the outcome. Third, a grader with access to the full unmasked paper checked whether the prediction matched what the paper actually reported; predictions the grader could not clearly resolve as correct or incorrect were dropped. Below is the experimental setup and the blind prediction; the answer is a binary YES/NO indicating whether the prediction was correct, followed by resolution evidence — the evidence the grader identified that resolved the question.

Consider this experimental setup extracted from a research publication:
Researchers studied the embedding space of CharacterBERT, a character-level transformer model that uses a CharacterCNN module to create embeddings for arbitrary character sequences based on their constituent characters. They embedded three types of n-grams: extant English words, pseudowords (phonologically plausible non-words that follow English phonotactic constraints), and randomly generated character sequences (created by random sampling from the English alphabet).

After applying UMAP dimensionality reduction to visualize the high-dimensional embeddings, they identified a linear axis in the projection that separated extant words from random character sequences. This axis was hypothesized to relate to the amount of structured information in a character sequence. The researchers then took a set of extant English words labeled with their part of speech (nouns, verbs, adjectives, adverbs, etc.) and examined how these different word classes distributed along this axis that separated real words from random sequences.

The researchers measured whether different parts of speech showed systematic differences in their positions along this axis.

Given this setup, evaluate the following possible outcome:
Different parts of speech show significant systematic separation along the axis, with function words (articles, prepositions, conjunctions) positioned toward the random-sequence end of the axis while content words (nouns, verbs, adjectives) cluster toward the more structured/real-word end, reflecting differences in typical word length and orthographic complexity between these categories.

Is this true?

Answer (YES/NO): NO